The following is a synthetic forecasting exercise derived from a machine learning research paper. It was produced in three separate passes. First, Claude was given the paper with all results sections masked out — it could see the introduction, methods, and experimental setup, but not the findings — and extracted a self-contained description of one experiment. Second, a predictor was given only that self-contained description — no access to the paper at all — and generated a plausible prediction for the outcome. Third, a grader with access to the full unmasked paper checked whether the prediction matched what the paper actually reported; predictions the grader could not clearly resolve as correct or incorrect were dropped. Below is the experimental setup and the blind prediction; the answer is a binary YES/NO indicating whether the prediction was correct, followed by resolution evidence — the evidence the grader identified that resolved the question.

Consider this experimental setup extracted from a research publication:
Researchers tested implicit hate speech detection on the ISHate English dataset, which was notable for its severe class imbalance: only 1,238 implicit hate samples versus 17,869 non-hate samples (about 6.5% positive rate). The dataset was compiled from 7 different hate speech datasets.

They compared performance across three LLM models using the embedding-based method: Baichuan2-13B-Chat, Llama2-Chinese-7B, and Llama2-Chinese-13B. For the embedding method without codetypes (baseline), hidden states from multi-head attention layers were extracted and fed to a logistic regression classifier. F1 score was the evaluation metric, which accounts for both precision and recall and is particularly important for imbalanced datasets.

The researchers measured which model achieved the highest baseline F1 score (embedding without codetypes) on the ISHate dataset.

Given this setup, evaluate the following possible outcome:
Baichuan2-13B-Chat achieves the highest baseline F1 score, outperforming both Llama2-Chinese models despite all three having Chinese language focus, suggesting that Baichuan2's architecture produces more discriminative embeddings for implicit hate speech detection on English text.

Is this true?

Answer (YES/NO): NO